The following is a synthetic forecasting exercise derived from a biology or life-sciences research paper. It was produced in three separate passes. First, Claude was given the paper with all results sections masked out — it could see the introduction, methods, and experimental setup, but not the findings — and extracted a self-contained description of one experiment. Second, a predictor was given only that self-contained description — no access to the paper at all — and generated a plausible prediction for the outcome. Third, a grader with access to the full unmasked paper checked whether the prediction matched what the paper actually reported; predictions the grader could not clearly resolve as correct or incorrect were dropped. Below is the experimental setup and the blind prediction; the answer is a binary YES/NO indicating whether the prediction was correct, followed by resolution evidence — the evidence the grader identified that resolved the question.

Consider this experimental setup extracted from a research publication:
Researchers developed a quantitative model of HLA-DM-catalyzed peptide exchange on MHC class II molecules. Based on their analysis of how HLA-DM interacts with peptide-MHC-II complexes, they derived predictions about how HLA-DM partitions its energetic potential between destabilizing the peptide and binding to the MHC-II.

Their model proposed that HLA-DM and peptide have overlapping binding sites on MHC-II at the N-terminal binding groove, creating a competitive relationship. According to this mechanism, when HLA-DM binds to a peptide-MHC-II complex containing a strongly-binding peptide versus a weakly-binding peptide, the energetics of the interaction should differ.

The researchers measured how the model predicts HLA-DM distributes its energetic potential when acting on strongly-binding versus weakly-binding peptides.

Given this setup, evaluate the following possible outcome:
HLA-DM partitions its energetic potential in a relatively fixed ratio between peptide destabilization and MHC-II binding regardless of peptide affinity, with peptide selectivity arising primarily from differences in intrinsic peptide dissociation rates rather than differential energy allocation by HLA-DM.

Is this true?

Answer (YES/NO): NO